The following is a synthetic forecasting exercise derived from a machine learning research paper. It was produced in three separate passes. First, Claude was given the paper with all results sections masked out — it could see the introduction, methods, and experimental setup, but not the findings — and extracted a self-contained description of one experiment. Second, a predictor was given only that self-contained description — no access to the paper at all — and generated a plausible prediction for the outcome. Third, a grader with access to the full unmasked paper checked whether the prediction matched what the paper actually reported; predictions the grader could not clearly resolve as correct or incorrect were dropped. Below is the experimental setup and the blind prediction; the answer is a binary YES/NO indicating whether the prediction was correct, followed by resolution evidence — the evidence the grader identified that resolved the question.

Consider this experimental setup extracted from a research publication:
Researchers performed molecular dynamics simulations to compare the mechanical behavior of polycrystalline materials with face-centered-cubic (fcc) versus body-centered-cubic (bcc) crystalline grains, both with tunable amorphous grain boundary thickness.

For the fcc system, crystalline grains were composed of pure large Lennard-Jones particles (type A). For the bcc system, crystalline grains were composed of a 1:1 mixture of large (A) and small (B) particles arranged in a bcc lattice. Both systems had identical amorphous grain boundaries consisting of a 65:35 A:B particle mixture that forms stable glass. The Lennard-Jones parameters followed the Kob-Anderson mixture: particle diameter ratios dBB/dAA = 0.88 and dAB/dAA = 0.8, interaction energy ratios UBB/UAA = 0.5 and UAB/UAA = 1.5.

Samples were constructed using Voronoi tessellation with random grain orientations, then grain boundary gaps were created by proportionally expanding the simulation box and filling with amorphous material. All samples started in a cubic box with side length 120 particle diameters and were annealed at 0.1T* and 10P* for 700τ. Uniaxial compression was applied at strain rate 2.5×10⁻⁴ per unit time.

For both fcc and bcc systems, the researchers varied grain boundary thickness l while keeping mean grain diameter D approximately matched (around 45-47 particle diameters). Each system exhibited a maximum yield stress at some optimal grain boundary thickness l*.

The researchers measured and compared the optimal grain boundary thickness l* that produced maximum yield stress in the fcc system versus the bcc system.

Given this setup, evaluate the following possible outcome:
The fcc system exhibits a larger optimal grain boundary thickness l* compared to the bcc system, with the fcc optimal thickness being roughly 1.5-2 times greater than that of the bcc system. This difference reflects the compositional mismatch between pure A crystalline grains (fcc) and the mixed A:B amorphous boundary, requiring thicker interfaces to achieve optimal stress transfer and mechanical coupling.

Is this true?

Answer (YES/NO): NO